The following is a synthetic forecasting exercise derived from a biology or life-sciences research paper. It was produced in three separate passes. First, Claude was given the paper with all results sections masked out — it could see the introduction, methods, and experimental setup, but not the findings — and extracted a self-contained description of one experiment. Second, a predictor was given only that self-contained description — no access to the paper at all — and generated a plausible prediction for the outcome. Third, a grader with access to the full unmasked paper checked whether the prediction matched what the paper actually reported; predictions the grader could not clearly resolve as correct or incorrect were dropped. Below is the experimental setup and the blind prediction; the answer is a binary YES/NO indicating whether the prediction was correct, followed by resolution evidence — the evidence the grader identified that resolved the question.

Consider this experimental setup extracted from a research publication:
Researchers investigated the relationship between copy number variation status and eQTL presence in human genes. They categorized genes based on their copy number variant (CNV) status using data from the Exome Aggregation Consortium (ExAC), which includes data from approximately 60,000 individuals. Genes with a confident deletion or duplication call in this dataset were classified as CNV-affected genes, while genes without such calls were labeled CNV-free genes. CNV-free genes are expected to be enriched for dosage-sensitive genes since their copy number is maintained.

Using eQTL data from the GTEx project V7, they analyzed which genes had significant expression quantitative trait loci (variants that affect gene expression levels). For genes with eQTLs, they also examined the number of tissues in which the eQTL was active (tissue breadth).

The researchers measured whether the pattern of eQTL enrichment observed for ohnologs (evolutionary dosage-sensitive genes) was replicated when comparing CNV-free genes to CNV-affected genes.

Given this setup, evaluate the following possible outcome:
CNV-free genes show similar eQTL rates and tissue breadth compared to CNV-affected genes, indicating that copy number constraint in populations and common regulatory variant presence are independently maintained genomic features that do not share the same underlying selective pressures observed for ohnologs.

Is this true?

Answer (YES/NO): NO